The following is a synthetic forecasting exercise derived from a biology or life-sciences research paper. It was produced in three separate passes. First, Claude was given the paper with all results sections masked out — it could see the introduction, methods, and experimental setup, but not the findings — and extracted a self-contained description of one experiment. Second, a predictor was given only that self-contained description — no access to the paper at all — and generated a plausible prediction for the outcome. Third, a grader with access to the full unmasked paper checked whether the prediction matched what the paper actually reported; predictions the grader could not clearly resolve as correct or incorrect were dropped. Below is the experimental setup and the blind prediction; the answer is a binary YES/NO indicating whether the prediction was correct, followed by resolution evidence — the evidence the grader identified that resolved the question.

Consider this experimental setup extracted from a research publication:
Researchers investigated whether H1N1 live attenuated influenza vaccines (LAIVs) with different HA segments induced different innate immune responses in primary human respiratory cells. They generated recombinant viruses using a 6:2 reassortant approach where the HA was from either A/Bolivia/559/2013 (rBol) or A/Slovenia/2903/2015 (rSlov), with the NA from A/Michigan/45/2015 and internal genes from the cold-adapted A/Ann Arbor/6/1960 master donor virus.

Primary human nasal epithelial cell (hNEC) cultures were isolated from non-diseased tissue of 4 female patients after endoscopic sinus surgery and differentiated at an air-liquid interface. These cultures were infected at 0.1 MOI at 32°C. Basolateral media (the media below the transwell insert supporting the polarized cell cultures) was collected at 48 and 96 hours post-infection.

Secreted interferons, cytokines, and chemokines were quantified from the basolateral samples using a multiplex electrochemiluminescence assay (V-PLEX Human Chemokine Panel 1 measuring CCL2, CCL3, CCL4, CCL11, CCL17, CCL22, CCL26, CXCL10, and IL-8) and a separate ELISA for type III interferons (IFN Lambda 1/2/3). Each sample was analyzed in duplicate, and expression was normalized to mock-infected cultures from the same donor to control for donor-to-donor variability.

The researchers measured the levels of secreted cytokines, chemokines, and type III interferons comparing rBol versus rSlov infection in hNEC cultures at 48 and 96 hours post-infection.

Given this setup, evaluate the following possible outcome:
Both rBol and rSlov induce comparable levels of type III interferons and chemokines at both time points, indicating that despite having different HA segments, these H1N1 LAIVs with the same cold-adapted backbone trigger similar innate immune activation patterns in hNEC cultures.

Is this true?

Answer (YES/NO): NO